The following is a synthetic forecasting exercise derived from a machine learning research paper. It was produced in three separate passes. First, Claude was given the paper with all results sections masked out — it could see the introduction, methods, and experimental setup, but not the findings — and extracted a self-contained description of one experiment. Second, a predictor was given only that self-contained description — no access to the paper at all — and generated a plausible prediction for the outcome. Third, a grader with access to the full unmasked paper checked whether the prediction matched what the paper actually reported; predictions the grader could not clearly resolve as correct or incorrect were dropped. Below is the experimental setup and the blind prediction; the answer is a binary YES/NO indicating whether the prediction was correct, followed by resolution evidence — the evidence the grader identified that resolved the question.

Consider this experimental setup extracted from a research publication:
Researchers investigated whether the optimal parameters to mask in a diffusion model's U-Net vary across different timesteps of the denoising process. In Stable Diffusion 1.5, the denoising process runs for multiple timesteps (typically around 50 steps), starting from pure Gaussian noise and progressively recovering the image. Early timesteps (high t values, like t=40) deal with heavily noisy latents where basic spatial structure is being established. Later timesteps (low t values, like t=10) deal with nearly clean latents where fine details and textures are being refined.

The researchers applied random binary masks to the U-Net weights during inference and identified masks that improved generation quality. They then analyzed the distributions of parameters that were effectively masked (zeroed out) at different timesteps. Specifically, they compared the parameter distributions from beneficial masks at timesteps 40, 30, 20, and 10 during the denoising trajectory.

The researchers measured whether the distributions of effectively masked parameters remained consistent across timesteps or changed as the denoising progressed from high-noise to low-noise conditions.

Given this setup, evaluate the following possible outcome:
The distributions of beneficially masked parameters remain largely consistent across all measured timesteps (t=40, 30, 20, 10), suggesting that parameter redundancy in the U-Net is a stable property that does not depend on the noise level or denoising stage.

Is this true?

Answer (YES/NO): NO